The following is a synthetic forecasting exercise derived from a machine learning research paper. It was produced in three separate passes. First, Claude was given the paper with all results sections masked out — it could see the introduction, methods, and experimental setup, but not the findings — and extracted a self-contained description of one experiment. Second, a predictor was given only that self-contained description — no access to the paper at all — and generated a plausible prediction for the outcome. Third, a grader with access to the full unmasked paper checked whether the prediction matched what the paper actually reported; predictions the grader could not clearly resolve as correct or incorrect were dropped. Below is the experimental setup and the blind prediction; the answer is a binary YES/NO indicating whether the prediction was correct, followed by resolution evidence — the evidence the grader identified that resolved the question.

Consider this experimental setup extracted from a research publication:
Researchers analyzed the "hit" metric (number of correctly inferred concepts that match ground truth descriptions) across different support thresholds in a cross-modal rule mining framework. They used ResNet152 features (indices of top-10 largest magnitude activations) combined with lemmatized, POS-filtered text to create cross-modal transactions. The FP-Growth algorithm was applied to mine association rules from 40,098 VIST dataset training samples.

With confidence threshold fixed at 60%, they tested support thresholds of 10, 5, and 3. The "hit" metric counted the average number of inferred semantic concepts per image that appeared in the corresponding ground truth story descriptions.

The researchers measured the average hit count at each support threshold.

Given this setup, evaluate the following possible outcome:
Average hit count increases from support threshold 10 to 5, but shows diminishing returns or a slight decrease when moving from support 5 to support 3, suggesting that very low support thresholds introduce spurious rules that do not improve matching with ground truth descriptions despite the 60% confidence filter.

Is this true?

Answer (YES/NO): NO